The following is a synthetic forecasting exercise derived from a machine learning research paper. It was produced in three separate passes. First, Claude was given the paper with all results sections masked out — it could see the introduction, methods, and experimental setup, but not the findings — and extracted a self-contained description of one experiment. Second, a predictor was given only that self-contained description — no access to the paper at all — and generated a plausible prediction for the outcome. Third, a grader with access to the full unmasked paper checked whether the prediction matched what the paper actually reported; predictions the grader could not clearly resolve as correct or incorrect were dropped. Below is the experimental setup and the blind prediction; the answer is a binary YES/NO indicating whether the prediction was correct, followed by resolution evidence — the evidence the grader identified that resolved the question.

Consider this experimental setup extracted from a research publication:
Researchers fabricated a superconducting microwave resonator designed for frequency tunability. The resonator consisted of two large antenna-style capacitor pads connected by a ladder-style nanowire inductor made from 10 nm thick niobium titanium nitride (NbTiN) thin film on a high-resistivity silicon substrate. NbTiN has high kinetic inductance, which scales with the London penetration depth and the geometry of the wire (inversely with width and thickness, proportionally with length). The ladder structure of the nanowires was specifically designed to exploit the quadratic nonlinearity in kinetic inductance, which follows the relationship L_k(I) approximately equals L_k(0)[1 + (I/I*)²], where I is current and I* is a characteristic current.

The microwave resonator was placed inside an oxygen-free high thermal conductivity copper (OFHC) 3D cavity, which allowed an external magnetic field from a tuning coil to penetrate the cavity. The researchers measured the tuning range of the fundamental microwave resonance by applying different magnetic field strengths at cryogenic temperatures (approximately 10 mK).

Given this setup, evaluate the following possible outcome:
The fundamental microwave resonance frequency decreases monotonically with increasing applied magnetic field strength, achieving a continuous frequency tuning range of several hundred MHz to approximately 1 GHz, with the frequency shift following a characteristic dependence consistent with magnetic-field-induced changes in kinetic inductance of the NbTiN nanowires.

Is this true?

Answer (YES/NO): NO